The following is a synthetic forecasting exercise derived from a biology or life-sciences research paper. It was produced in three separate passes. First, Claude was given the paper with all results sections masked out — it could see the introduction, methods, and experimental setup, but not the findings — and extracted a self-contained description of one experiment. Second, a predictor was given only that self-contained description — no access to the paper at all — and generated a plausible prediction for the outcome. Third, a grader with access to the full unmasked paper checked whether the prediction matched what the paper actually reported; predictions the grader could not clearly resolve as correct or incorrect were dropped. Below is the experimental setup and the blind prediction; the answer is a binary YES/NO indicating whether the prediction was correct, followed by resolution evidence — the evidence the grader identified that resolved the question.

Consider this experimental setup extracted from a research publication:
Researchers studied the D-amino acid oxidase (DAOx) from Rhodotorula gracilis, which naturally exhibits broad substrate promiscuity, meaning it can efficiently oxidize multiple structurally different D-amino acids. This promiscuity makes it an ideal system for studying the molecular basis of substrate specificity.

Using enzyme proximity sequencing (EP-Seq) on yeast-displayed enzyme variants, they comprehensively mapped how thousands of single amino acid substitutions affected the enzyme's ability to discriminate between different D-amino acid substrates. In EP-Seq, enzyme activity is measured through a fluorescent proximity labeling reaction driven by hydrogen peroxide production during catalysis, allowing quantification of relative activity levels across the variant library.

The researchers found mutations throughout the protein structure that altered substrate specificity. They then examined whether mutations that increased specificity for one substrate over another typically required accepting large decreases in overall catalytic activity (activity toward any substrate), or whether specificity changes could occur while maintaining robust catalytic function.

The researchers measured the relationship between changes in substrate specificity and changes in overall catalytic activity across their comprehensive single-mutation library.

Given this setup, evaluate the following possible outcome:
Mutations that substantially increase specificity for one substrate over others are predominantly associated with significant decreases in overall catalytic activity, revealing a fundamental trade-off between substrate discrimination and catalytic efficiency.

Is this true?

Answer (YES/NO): NO